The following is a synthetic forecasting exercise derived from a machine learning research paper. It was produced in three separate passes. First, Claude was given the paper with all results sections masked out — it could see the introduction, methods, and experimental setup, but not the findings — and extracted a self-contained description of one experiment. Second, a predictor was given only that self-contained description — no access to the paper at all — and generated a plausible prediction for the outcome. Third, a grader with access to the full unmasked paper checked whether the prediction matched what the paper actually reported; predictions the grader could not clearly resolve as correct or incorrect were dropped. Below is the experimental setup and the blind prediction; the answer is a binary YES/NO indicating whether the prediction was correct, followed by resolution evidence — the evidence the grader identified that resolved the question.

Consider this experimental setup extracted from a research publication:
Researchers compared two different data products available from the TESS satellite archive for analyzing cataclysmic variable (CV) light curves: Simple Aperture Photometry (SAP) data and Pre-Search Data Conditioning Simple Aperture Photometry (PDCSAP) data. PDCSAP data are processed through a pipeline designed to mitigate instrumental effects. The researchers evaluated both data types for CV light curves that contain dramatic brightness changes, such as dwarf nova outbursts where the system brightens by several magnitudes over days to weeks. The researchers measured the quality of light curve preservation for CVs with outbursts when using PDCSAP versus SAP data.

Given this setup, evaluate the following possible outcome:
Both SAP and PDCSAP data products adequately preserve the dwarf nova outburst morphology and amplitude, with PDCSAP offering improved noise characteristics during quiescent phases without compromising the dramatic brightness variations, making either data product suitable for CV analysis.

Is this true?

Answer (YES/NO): NO